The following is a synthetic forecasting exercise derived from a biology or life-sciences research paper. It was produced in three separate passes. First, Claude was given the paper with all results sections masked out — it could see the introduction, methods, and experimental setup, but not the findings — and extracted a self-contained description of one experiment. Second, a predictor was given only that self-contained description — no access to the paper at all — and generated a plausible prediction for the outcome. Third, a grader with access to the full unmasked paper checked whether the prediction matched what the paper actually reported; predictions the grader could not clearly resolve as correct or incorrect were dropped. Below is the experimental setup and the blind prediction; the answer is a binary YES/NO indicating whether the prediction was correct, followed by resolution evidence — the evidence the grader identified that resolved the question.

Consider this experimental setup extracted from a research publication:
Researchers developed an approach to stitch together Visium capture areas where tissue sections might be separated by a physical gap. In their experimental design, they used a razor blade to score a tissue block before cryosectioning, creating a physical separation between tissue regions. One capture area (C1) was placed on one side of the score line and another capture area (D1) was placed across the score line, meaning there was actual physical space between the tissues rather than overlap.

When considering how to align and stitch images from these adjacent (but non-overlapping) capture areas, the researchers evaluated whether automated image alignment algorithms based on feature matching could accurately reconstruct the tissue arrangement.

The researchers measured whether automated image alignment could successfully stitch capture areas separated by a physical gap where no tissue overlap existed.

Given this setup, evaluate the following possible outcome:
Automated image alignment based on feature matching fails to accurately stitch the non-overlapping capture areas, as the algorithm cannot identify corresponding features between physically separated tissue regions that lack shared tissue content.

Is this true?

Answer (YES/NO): YES